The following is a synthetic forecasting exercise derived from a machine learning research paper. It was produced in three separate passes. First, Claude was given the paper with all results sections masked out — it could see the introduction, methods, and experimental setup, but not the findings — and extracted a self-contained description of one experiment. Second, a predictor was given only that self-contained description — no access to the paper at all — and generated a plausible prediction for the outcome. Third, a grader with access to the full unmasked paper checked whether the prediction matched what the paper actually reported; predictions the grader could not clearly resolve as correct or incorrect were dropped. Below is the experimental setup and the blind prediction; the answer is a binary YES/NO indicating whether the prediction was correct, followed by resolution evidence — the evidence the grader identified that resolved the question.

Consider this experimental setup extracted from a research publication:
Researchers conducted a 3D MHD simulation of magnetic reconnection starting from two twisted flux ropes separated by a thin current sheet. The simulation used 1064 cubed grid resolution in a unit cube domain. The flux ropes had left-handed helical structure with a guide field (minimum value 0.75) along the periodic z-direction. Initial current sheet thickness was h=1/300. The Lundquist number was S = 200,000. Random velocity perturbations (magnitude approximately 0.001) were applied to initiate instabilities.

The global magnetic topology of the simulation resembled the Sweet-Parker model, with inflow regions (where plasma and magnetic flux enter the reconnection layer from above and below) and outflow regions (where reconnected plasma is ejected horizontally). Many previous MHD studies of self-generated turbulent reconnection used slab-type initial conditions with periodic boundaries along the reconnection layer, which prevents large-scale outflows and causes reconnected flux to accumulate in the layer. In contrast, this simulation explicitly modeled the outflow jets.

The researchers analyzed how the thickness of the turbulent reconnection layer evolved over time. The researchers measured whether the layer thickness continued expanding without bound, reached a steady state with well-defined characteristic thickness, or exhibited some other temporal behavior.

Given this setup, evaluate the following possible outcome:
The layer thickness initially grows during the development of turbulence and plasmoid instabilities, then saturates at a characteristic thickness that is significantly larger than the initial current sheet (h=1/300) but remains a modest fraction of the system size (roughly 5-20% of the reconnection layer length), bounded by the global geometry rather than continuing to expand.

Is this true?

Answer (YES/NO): NO